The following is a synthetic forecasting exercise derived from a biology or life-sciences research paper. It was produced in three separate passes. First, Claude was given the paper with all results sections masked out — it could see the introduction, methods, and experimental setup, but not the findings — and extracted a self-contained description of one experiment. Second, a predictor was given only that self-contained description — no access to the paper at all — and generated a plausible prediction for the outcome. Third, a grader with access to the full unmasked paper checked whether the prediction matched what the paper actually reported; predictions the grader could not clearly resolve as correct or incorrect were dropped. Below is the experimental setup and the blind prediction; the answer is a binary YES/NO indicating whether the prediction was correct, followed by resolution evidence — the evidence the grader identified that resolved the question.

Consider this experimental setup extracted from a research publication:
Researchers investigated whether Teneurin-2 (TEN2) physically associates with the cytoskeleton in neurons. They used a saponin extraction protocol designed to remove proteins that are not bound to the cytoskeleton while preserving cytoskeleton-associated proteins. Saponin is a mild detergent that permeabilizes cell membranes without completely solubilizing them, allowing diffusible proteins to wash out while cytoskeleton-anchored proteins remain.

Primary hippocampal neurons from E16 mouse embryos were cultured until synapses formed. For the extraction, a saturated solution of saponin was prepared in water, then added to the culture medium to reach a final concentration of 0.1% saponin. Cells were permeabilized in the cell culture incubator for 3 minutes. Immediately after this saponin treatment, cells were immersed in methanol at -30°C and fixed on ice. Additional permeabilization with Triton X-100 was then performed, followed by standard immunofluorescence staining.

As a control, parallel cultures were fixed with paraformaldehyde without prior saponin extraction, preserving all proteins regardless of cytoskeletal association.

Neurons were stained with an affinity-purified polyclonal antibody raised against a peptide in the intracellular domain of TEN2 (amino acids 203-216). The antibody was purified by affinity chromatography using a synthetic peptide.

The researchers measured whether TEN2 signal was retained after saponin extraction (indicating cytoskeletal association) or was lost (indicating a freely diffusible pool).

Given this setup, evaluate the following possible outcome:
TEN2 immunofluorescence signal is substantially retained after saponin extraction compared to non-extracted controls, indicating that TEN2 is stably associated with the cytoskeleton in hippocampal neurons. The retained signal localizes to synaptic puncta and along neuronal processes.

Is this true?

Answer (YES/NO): NO